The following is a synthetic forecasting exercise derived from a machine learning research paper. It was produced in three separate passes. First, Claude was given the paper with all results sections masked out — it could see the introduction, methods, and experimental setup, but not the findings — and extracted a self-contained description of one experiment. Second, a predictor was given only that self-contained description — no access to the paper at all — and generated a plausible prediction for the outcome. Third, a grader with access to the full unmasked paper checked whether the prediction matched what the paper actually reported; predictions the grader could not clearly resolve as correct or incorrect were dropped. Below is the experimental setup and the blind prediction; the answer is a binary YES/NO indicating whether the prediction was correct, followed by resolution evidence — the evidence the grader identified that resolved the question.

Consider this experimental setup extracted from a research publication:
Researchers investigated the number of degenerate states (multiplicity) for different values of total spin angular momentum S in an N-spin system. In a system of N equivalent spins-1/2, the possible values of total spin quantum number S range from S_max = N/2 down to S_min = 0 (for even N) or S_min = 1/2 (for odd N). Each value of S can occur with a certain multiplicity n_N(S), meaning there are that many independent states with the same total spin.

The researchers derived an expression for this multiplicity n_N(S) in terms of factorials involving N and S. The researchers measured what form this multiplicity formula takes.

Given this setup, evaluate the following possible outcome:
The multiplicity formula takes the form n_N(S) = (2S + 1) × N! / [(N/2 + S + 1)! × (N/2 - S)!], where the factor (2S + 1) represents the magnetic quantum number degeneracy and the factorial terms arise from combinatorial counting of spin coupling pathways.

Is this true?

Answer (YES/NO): YES